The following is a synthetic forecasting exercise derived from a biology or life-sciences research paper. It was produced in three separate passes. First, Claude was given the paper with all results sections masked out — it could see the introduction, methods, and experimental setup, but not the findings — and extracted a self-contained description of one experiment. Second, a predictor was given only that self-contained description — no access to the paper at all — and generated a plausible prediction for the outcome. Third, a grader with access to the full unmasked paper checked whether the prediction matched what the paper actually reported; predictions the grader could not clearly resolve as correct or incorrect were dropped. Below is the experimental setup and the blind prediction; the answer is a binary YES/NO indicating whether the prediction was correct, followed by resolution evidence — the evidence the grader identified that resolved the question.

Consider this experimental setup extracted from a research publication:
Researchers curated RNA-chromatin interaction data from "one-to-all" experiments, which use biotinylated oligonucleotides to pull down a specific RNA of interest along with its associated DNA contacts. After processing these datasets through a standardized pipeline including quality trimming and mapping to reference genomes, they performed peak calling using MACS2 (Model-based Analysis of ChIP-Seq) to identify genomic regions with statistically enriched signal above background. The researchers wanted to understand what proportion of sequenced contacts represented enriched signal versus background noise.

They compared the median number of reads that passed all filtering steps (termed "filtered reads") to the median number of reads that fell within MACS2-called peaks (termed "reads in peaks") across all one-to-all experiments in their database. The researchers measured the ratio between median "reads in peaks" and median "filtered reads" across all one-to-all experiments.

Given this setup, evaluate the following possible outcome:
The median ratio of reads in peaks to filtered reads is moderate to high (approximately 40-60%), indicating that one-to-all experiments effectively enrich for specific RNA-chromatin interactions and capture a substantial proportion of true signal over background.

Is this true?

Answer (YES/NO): NO